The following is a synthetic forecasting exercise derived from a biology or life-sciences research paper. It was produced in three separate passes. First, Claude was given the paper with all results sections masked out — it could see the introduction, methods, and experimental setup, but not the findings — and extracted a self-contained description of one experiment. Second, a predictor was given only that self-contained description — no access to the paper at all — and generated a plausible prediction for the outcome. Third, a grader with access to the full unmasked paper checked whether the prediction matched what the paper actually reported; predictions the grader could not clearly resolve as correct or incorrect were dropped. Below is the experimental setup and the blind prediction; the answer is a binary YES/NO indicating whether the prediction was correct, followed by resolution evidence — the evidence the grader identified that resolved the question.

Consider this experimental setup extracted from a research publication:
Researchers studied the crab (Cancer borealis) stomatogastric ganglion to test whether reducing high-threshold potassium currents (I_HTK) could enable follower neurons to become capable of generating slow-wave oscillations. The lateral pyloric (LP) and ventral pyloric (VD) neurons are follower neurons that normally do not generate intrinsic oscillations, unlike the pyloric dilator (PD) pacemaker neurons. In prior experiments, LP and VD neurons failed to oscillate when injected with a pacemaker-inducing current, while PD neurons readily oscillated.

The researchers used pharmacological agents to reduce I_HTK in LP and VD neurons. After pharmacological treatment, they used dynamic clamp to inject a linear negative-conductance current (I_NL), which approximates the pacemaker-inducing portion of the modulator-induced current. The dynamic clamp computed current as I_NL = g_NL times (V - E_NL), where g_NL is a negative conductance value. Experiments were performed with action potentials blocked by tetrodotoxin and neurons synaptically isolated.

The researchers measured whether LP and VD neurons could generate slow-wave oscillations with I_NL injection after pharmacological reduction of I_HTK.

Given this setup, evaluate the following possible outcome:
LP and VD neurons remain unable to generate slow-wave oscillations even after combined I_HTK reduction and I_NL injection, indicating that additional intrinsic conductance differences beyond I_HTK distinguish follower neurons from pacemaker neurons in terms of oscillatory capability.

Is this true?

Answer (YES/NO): NO